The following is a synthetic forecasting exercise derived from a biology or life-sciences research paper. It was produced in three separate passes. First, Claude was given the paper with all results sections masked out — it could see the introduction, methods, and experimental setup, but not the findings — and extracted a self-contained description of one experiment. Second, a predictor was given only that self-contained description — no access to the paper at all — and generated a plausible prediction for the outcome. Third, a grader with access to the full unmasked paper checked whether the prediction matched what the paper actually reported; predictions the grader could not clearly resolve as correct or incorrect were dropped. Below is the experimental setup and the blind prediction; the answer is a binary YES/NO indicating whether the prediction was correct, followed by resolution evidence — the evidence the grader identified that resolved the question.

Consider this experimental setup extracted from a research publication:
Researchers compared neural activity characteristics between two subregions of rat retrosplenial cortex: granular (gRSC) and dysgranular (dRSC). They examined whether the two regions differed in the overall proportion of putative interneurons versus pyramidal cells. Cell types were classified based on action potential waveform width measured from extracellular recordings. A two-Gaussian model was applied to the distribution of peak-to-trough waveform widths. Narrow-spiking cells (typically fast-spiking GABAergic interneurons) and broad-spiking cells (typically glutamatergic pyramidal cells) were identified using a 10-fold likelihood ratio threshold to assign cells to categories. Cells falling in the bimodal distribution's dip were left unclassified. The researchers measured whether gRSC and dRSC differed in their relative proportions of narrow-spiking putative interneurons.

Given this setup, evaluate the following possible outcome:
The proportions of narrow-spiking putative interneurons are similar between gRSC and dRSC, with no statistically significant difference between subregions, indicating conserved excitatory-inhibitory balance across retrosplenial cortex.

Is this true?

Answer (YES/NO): NO